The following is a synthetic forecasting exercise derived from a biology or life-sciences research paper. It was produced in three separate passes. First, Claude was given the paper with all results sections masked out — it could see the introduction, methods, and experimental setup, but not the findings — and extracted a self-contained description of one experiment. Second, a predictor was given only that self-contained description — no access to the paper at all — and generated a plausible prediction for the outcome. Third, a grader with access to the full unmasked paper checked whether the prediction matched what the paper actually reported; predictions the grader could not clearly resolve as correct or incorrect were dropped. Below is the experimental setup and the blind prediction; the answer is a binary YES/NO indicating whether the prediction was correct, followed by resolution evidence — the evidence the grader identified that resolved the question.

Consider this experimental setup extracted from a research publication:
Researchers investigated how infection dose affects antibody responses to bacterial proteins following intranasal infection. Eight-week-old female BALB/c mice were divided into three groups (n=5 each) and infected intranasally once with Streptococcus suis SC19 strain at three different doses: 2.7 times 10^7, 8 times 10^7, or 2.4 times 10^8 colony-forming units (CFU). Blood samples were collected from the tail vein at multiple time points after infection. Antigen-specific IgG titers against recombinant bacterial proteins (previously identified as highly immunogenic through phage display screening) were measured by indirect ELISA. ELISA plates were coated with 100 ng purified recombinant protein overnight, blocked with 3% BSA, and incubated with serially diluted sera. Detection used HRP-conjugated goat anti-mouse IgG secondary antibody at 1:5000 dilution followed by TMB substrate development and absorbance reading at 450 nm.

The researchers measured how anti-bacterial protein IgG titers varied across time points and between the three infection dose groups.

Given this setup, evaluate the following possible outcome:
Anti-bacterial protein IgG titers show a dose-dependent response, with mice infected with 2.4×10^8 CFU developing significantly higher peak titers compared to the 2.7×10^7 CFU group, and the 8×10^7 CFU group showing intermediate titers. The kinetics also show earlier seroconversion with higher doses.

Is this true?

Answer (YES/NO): NO